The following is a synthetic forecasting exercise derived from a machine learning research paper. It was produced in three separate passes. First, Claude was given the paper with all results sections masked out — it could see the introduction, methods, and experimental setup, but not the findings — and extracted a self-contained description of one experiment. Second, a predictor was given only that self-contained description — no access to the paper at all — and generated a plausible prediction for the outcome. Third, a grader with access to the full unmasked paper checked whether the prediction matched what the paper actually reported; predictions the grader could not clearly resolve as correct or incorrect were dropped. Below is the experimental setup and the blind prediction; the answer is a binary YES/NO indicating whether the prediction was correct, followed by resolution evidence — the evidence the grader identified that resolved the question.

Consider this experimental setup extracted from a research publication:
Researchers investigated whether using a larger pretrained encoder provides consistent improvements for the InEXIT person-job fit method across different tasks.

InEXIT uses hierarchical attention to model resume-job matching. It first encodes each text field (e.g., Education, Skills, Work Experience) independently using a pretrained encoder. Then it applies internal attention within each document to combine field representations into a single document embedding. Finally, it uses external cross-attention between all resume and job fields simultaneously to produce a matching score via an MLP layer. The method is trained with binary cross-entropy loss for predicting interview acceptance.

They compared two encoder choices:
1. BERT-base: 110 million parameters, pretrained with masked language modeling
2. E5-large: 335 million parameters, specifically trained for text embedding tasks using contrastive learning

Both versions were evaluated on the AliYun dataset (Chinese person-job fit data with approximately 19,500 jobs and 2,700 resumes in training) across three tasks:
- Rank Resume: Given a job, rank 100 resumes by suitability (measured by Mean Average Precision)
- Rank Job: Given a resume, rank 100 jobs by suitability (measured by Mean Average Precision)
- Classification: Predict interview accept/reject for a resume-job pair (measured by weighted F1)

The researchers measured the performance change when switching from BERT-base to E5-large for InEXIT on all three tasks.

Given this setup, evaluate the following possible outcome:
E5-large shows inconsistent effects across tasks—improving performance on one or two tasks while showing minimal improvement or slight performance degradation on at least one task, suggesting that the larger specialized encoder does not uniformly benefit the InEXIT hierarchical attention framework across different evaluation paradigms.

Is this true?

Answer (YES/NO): YES